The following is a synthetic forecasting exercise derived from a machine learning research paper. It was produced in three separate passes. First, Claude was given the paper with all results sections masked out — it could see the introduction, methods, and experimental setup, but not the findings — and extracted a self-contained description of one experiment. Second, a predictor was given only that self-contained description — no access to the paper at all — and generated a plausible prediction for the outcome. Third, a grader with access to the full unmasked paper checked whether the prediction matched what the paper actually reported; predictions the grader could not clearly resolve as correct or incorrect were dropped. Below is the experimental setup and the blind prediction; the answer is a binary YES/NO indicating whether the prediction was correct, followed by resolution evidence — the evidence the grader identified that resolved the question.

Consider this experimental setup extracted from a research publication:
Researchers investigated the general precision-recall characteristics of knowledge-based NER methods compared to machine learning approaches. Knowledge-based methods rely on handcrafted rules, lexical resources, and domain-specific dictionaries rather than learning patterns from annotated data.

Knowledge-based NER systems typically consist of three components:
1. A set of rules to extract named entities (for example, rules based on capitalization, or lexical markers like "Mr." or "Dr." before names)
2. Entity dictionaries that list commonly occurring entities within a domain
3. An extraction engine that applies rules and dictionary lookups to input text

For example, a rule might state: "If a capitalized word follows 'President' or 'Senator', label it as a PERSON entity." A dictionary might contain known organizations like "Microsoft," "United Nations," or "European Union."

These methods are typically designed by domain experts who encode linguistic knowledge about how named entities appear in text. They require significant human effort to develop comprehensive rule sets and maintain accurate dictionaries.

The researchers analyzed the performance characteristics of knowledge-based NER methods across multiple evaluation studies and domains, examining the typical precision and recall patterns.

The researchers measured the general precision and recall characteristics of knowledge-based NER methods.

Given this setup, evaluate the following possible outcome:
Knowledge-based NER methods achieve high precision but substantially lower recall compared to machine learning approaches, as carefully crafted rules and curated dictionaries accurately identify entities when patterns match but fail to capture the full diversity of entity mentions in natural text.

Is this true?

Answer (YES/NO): YES